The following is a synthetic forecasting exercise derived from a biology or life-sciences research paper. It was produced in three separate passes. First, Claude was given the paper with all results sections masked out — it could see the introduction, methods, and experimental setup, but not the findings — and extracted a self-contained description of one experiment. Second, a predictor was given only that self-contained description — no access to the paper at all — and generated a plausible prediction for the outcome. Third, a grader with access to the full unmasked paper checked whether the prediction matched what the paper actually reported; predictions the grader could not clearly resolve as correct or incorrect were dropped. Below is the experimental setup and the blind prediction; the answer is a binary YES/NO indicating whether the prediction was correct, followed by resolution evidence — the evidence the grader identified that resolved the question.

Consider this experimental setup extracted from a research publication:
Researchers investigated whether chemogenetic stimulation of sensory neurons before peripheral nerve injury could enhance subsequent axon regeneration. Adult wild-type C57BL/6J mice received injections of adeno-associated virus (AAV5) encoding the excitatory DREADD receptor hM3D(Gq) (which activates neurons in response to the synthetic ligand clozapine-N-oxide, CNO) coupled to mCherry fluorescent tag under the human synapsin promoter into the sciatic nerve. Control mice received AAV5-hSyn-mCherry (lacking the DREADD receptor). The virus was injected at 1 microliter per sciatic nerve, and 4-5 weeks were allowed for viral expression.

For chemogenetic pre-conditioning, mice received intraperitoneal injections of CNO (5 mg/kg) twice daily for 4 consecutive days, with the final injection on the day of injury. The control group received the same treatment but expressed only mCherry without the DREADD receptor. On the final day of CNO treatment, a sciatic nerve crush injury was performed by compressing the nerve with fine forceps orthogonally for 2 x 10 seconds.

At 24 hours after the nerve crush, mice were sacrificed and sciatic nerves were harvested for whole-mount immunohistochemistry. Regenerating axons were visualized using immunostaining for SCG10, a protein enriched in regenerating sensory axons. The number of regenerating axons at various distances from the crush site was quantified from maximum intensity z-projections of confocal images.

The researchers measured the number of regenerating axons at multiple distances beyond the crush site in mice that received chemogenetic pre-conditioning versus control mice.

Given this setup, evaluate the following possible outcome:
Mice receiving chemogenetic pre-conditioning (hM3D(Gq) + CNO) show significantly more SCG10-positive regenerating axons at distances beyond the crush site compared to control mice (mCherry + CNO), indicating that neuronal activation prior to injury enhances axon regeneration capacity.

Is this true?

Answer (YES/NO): YES